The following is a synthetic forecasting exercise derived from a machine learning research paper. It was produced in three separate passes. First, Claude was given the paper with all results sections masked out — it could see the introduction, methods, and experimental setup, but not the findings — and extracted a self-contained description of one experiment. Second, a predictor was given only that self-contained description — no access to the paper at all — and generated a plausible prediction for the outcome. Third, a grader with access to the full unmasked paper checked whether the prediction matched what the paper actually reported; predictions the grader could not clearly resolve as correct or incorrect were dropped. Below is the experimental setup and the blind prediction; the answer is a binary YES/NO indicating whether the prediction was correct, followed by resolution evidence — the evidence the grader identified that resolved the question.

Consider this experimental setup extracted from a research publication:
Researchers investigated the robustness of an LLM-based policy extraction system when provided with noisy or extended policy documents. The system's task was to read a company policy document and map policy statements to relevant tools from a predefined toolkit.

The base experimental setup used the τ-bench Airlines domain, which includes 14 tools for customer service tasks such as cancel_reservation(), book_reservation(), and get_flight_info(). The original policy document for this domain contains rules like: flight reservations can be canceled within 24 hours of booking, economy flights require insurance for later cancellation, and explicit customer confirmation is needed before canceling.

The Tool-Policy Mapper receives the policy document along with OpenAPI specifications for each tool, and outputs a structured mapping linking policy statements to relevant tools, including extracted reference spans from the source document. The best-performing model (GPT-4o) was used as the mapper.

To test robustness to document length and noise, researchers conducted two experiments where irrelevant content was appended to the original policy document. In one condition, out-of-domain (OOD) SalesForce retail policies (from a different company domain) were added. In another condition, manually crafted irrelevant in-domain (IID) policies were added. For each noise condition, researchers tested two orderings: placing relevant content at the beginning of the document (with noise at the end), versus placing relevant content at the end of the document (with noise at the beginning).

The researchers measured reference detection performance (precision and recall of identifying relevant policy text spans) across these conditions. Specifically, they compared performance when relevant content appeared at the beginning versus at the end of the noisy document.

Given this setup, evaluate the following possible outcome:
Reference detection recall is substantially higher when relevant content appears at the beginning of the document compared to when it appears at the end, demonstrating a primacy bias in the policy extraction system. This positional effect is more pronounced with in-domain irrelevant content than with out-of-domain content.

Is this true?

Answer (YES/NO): NO